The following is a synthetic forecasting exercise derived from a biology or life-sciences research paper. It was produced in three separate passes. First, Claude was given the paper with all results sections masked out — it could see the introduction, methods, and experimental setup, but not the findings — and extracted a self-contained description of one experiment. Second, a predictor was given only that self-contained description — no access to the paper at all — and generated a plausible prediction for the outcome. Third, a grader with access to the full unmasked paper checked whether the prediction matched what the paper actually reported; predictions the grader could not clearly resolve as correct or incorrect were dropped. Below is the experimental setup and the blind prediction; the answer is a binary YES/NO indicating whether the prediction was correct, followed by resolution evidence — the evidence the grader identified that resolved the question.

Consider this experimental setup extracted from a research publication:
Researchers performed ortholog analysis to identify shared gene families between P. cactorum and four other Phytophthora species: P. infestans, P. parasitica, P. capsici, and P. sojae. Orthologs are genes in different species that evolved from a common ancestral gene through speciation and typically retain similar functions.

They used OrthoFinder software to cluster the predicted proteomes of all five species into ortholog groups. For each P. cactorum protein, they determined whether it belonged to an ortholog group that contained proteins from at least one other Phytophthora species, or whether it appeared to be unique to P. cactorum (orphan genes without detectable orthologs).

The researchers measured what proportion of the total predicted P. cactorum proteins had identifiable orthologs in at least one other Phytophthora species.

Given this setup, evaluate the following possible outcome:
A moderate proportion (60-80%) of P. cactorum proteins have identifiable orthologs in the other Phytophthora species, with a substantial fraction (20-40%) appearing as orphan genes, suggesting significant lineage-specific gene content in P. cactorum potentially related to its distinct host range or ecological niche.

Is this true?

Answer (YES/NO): NO